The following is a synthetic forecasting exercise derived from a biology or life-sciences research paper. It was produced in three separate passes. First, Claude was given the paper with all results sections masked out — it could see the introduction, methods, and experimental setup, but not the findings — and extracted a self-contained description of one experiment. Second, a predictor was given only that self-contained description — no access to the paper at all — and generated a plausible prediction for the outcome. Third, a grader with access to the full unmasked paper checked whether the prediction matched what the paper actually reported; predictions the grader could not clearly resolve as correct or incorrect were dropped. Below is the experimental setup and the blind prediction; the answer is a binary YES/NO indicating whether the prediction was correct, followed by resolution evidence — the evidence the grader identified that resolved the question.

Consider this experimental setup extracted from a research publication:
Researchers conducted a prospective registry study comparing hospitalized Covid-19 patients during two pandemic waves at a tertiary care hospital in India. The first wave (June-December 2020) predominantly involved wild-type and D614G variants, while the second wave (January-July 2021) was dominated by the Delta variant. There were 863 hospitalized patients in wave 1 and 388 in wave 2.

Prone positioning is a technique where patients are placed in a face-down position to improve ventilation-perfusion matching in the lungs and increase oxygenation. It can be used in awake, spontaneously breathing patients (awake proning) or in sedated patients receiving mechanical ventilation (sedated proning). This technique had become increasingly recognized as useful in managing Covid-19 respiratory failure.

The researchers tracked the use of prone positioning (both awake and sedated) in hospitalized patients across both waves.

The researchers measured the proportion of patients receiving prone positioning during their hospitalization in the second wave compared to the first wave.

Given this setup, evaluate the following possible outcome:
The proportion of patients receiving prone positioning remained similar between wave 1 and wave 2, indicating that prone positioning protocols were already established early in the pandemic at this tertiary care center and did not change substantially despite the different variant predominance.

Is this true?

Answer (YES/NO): NO